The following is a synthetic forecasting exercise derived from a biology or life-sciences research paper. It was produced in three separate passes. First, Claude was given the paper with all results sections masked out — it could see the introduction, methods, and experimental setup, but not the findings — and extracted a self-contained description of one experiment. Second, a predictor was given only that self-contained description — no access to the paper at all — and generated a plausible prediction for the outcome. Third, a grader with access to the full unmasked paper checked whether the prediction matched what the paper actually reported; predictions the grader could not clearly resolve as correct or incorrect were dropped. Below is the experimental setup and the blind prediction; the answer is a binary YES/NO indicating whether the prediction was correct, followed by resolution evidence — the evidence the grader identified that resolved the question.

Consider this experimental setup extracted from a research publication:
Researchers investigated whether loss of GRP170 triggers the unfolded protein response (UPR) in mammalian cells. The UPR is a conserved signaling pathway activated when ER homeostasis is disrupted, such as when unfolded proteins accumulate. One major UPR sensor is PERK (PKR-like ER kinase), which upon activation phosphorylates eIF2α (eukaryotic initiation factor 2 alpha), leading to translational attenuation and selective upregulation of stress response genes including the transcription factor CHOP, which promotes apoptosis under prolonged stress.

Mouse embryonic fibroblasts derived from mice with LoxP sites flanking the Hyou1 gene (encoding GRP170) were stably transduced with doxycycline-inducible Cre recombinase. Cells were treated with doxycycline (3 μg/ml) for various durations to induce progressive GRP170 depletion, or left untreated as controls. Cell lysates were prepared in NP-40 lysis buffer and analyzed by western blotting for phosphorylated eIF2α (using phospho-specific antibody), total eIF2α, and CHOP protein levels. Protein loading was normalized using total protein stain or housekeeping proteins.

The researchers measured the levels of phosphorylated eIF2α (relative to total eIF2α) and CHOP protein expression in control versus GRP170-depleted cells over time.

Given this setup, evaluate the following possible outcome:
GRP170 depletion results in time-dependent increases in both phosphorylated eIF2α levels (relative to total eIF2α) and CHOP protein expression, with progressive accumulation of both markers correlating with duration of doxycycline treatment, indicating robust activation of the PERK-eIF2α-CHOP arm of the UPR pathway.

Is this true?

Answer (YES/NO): NO